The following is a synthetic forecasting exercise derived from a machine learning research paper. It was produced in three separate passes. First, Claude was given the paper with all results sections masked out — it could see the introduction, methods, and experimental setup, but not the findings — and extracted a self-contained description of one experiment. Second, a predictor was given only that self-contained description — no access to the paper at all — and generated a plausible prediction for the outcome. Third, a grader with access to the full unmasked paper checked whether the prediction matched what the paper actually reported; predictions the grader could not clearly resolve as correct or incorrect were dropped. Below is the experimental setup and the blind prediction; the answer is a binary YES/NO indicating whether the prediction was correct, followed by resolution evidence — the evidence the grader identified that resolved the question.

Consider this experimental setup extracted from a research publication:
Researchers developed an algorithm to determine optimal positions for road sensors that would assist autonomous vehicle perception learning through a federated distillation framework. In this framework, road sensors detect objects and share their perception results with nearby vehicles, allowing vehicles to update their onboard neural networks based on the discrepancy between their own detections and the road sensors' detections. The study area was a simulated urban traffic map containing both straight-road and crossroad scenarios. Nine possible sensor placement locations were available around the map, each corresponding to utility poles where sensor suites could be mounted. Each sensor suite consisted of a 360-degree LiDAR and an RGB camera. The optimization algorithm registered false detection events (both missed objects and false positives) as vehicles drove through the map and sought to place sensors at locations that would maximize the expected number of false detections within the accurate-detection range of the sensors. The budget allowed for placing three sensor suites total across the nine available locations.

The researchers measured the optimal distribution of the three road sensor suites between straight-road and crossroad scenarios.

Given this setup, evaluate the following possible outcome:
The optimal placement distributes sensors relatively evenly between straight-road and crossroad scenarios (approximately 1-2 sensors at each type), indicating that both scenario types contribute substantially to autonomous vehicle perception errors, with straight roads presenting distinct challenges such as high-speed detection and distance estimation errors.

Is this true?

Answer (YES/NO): NO